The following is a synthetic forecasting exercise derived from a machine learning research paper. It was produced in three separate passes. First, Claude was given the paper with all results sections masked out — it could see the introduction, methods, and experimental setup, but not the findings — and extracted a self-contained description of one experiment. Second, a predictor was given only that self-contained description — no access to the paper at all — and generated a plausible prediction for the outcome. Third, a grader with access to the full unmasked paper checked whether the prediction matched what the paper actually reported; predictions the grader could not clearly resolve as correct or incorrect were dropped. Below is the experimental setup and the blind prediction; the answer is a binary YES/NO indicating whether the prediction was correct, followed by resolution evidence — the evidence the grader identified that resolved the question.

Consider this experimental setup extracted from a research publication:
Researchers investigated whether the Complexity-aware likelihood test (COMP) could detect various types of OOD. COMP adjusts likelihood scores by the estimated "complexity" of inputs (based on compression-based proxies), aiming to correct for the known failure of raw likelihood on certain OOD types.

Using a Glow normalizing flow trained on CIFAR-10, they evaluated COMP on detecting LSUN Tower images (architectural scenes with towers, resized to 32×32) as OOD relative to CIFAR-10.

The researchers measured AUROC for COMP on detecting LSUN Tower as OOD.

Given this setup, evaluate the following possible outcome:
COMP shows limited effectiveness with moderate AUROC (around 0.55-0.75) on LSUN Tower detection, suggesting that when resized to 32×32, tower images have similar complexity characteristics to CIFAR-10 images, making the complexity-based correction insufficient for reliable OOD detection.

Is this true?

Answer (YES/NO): NO